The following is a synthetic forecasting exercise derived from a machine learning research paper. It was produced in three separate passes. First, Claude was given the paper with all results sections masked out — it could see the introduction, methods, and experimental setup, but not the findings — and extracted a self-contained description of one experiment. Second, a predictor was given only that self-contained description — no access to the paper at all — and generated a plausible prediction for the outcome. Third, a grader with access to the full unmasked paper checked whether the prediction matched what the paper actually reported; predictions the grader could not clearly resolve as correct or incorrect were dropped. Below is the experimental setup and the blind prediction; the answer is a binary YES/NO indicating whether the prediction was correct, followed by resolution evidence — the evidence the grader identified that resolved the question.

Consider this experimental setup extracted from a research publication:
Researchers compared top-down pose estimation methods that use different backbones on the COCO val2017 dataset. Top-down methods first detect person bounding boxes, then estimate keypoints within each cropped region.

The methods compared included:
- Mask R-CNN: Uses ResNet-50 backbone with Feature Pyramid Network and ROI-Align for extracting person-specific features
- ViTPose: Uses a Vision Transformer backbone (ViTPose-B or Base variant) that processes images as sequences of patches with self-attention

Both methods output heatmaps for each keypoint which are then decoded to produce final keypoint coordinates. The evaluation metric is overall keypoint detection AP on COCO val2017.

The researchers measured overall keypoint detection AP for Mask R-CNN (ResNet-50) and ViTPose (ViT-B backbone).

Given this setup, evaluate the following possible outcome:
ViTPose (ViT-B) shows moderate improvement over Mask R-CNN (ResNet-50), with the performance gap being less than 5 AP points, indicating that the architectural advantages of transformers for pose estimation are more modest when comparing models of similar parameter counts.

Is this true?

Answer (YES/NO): NO